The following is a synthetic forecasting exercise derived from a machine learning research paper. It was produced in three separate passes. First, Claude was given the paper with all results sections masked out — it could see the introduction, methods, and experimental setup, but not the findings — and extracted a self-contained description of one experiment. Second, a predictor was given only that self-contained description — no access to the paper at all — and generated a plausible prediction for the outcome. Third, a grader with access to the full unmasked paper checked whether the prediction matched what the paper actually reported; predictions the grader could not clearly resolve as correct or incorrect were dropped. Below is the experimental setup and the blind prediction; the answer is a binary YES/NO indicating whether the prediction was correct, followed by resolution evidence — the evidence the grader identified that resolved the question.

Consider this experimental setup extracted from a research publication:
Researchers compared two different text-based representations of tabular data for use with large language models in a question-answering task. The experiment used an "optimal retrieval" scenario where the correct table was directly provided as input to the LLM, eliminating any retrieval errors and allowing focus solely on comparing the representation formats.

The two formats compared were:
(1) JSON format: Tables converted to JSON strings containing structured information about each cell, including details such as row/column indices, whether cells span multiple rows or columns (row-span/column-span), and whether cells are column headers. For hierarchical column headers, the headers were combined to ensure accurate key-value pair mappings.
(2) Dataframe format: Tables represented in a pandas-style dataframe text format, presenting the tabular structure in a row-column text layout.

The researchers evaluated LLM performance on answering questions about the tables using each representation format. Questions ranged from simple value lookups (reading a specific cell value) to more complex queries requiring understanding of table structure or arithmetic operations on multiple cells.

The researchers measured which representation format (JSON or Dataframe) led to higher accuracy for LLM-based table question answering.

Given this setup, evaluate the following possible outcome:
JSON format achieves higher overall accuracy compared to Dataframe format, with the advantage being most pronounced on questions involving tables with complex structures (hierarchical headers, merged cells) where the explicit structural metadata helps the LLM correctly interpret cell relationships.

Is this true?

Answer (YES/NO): NO